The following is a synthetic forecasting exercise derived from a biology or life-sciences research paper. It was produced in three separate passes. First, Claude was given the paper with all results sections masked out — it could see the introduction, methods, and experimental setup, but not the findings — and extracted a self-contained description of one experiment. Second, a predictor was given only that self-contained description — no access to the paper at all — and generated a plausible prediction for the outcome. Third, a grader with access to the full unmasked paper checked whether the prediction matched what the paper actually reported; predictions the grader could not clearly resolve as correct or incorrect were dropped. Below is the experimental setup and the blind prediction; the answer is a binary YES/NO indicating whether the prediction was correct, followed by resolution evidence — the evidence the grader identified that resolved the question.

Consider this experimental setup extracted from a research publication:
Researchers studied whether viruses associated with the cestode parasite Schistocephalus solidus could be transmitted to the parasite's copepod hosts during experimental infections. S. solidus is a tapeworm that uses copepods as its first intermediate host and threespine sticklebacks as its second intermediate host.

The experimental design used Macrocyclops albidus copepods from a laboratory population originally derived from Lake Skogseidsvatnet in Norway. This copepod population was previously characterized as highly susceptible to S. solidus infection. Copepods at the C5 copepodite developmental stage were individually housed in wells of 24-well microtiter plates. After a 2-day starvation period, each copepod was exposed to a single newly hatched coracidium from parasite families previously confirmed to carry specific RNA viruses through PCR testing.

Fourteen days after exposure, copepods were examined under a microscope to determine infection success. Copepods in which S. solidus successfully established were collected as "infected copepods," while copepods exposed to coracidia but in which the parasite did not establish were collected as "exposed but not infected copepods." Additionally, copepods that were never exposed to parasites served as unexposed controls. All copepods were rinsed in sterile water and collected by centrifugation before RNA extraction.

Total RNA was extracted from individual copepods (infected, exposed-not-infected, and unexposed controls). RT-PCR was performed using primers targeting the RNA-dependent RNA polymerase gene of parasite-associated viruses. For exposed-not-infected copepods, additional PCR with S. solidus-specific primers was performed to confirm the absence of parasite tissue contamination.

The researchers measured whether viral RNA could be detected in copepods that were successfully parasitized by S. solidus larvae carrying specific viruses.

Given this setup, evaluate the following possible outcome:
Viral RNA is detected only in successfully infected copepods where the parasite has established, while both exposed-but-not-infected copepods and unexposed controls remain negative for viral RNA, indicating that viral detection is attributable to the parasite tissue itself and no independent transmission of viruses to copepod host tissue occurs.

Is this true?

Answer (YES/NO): NO